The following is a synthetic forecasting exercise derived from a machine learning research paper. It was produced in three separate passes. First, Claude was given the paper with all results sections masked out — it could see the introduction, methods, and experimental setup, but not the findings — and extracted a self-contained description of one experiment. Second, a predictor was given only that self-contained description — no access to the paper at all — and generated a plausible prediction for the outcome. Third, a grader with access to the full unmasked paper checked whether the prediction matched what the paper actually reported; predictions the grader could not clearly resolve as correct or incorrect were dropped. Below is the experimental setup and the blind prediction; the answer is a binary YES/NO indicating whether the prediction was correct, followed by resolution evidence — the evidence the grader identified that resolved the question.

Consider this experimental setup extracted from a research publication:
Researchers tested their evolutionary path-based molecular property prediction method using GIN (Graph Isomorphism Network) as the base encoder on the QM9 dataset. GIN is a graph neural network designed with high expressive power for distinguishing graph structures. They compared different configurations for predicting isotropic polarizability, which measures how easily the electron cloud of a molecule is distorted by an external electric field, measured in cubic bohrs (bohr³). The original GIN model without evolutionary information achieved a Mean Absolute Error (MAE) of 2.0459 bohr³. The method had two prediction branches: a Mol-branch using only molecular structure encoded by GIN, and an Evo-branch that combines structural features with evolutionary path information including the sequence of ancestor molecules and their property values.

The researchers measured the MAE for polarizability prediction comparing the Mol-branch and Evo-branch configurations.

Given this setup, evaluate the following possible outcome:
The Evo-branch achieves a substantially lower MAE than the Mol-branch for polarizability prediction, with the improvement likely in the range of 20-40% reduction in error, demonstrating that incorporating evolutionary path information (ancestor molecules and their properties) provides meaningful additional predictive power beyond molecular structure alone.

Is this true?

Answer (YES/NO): NO